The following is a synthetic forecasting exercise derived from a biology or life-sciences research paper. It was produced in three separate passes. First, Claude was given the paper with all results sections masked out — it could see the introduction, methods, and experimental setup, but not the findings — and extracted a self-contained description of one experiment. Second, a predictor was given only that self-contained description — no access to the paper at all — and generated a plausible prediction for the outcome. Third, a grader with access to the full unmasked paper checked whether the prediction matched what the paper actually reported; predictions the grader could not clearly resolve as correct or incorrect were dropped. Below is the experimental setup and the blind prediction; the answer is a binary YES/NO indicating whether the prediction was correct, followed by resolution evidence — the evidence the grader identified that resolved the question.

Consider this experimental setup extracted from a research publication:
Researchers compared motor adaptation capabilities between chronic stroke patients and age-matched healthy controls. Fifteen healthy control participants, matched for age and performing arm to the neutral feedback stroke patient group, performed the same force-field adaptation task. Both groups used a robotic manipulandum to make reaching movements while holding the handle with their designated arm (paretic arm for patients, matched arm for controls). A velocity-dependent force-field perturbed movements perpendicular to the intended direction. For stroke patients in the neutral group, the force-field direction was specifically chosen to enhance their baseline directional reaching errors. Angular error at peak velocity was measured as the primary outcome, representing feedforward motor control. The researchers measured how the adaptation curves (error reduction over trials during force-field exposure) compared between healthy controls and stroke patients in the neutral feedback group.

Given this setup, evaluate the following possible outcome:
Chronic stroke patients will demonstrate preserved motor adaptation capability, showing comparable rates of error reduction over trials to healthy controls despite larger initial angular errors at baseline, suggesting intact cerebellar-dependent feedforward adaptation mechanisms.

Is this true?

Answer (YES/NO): NO